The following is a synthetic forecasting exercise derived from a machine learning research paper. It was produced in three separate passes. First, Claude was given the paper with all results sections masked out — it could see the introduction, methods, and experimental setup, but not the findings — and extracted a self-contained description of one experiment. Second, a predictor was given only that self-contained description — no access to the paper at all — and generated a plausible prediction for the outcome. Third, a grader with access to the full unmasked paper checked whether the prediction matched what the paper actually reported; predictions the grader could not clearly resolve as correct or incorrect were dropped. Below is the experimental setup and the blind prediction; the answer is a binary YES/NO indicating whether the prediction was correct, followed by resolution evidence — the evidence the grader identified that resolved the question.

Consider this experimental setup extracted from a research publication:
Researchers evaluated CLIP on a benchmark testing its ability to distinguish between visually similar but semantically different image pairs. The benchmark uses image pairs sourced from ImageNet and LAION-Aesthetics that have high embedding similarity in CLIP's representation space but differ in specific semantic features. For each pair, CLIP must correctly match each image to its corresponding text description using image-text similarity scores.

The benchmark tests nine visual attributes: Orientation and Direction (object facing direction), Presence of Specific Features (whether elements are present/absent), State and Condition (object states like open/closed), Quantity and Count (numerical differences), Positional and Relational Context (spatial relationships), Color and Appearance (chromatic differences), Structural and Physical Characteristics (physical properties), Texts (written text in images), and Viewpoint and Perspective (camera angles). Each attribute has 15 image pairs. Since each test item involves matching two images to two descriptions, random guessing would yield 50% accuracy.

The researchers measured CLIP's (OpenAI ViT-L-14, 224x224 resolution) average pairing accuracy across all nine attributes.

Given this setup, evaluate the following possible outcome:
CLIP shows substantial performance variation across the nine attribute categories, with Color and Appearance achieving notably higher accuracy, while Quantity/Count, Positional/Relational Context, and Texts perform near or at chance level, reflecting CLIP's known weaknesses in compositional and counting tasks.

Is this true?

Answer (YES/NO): NO